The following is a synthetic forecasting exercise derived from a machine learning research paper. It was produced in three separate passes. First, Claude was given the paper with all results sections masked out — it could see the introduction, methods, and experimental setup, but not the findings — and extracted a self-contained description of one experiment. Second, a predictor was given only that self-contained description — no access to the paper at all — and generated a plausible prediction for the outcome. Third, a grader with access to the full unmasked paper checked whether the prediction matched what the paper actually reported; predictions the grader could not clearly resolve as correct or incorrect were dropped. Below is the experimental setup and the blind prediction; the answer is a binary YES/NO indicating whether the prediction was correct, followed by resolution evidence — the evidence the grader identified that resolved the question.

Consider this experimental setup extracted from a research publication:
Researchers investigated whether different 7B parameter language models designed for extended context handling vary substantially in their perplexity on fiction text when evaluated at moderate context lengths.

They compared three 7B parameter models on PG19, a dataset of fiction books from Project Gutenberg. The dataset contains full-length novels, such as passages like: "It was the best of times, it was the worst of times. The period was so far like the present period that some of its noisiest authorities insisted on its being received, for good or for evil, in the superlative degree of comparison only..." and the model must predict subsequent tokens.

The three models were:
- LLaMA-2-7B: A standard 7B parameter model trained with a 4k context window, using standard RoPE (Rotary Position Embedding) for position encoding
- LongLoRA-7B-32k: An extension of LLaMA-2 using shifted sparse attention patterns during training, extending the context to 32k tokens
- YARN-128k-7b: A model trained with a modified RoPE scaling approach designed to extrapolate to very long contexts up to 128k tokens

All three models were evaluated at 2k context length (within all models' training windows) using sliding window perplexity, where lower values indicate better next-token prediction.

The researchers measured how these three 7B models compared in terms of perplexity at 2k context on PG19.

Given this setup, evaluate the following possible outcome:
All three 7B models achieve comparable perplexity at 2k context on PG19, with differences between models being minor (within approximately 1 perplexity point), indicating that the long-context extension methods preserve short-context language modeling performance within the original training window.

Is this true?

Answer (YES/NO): NO